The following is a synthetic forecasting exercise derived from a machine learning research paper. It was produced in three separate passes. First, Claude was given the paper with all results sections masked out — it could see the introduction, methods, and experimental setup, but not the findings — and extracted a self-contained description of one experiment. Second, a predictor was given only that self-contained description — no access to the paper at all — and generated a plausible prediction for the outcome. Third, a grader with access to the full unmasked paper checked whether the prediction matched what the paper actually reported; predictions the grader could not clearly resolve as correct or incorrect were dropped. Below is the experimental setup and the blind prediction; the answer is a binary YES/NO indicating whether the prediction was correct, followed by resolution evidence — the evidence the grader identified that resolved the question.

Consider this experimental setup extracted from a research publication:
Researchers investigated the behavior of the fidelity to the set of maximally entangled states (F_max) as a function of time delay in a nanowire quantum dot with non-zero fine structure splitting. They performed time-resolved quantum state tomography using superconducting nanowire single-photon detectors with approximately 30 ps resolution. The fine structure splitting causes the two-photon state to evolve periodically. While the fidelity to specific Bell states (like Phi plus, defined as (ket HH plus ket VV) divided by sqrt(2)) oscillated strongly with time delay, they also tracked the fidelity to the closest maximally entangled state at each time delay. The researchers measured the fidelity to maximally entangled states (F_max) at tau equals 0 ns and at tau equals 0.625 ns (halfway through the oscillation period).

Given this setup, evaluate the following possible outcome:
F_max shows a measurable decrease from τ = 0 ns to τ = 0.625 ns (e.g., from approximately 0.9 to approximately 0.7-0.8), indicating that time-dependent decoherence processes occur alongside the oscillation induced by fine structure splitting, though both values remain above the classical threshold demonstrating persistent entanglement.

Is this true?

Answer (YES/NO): NO